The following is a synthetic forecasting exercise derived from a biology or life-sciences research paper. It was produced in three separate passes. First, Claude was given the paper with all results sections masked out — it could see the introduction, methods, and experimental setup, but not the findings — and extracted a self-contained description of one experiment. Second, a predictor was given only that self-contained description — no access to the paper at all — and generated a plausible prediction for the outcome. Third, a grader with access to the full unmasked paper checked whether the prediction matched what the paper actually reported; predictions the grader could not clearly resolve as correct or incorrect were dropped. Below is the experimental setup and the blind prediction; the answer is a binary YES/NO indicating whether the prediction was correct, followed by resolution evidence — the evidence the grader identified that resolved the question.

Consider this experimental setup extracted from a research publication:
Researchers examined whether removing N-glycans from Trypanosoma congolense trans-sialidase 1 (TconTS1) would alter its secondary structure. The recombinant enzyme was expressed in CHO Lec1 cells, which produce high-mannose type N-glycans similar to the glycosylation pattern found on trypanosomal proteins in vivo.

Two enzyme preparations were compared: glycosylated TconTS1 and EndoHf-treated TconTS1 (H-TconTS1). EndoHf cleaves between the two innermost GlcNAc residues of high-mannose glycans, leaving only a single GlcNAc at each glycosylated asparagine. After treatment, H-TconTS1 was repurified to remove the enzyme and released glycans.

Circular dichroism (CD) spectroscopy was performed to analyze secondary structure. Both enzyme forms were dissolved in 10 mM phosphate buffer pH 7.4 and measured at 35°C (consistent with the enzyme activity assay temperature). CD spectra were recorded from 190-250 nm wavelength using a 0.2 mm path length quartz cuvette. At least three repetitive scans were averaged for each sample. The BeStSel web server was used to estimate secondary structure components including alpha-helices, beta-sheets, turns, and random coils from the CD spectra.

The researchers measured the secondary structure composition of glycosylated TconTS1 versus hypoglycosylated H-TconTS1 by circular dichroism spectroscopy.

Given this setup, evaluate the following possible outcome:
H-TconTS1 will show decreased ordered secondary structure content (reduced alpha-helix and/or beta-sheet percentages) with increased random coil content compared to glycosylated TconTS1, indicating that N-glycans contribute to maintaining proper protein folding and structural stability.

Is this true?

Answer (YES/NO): NO